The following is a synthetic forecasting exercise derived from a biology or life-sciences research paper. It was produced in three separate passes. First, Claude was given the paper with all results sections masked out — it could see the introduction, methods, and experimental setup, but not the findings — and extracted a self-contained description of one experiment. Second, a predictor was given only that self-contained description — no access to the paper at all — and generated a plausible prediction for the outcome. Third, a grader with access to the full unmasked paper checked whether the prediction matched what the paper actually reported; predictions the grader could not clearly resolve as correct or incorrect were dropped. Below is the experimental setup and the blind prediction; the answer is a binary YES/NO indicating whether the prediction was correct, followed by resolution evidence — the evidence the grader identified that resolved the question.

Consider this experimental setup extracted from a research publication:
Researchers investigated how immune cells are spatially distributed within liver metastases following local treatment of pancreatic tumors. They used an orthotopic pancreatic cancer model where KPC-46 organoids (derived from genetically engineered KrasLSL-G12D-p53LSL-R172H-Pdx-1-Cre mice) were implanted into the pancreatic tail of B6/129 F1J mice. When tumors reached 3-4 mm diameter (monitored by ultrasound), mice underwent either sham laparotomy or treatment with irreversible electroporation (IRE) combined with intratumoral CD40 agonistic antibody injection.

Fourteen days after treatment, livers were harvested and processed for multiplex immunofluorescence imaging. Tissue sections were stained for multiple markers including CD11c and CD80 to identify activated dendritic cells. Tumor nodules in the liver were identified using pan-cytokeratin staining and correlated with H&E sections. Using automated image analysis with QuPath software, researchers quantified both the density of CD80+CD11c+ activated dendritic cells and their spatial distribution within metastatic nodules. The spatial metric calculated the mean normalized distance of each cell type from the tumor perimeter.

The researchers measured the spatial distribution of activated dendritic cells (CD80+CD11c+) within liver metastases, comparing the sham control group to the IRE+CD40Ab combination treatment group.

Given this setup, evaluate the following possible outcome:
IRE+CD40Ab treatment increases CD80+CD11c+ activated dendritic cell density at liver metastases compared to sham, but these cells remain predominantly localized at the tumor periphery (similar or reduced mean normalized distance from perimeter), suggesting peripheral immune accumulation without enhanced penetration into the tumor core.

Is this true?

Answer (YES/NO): NO